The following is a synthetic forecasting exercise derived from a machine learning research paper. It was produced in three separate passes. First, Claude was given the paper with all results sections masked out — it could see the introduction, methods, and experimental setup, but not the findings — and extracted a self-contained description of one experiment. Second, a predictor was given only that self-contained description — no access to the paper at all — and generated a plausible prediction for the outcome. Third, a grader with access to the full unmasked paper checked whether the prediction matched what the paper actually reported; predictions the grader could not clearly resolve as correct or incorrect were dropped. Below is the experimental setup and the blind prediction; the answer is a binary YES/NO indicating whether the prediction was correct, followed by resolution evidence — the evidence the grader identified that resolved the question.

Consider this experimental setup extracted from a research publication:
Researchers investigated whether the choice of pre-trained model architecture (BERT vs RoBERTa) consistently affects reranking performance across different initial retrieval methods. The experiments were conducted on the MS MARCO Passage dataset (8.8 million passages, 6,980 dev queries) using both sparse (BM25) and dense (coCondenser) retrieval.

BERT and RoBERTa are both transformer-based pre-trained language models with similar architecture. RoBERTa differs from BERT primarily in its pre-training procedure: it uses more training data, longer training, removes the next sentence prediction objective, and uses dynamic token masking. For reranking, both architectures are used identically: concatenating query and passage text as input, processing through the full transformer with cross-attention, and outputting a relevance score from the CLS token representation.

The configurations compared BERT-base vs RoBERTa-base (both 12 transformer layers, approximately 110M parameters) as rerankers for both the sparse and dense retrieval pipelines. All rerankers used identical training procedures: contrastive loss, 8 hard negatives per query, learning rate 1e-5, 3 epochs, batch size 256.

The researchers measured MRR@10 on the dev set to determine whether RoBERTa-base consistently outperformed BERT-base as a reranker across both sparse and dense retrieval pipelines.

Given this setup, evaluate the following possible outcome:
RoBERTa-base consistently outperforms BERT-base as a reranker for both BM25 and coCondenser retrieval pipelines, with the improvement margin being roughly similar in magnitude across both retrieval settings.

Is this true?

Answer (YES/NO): YES